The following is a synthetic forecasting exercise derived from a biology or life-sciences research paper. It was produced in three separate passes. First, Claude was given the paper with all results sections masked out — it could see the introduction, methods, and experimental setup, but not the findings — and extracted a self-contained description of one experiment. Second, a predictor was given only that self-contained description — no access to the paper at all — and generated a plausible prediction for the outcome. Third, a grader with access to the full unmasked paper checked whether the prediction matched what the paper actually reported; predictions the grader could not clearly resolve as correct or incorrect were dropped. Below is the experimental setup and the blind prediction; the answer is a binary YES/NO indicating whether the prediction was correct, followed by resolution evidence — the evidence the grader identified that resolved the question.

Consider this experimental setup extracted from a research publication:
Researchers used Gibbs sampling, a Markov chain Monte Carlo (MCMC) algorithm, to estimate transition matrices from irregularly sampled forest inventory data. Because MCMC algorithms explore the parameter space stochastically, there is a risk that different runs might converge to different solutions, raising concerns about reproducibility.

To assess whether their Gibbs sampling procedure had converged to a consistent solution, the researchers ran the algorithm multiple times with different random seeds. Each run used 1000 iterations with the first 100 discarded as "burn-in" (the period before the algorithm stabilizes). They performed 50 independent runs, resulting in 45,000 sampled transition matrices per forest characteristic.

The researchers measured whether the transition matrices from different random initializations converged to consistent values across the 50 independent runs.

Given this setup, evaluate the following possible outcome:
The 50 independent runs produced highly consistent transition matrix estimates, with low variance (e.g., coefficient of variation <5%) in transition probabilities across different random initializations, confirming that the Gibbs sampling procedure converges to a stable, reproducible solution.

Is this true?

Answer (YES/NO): YES